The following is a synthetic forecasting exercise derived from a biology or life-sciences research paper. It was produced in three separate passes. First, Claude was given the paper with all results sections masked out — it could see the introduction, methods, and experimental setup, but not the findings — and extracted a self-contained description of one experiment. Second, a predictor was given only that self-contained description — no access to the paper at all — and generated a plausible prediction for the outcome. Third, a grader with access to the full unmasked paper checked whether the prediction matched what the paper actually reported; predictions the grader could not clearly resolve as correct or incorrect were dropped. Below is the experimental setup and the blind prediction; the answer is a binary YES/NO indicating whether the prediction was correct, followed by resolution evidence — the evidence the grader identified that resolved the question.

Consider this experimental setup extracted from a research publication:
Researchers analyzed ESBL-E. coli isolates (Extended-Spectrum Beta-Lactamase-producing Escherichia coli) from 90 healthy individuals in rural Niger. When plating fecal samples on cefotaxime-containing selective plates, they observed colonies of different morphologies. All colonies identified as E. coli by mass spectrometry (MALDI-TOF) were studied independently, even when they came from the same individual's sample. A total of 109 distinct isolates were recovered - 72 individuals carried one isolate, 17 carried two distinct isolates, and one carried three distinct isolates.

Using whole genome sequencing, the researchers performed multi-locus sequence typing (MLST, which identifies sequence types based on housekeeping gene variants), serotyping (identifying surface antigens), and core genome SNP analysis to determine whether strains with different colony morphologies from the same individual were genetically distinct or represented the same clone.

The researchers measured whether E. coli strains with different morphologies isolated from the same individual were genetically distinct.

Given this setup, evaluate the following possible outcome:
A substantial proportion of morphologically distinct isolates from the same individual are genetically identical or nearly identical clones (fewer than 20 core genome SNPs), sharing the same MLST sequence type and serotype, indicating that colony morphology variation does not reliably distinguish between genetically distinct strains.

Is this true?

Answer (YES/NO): NO